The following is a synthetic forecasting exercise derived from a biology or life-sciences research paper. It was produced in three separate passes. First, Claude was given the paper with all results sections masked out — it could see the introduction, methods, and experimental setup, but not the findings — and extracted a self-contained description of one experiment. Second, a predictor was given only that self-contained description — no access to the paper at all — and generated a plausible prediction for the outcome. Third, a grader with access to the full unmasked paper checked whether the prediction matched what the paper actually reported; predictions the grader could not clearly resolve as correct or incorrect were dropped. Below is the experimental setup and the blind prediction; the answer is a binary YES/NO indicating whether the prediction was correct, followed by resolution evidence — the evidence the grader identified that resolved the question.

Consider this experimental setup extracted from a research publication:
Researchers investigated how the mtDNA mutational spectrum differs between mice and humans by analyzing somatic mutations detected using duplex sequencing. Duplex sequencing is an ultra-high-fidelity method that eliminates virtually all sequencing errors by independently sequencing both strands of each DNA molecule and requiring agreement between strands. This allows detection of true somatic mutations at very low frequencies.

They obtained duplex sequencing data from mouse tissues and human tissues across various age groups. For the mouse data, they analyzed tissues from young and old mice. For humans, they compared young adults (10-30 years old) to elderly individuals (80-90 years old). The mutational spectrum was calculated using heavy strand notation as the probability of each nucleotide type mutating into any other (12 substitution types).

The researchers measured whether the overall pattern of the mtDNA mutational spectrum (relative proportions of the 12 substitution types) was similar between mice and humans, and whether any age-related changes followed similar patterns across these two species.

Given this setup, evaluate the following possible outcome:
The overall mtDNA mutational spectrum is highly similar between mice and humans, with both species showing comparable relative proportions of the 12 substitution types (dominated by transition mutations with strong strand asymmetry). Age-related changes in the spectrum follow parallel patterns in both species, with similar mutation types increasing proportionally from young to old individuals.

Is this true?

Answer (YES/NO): NO